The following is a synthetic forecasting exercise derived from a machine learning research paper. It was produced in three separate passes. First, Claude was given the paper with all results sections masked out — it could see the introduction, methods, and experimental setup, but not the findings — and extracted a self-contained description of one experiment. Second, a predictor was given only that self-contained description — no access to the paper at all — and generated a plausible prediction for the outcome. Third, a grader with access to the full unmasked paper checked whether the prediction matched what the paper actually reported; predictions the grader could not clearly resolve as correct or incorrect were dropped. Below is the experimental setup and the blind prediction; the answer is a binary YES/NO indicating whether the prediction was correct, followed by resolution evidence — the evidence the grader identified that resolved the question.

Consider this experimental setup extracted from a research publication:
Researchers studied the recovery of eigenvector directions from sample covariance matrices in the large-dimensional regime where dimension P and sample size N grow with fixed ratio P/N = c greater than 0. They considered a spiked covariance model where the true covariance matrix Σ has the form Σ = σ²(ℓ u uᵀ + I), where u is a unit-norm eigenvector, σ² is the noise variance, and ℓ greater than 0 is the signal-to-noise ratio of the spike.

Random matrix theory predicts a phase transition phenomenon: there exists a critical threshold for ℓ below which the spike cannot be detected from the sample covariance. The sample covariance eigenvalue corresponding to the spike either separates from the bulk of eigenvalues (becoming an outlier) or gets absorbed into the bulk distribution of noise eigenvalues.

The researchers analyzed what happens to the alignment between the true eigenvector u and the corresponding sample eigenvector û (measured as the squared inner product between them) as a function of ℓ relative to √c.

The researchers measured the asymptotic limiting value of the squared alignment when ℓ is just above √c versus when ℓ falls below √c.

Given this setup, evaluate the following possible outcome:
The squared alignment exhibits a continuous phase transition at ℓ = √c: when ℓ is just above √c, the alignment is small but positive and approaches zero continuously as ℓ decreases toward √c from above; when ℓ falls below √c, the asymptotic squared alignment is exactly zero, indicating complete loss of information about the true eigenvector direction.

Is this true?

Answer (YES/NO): YES